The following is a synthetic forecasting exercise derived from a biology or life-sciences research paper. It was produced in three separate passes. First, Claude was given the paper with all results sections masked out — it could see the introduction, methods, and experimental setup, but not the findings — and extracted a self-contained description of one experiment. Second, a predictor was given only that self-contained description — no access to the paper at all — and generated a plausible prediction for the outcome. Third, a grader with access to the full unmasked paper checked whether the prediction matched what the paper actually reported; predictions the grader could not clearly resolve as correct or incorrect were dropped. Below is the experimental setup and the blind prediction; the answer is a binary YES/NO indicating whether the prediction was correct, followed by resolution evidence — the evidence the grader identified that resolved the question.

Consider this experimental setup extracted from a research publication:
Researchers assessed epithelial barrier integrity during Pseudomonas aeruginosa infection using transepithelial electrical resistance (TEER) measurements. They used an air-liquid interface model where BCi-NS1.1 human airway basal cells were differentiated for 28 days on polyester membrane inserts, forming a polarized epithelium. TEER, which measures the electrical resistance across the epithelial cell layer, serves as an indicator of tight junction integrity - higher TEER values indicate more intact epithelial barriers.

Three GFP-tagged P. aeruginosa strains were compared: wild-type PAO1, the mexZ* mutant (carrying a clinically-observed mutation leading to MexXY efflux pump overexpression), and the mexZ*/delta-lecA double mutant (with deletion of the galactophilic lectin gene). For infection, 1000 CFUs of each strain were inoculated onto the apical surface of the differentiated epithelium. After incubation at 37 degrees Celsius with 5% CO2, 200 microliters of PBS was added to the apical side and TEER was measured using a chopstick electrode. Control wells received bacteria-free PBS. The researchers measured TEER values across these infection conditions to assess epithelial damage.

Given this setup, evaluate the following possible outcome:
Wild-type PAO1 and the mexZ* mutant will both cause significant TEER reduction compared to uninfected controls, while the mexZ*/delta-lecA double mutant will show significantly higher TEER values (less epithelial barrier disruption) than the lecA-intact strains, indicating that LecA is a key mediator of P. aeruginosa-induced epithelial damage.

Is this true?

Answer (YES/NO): NO